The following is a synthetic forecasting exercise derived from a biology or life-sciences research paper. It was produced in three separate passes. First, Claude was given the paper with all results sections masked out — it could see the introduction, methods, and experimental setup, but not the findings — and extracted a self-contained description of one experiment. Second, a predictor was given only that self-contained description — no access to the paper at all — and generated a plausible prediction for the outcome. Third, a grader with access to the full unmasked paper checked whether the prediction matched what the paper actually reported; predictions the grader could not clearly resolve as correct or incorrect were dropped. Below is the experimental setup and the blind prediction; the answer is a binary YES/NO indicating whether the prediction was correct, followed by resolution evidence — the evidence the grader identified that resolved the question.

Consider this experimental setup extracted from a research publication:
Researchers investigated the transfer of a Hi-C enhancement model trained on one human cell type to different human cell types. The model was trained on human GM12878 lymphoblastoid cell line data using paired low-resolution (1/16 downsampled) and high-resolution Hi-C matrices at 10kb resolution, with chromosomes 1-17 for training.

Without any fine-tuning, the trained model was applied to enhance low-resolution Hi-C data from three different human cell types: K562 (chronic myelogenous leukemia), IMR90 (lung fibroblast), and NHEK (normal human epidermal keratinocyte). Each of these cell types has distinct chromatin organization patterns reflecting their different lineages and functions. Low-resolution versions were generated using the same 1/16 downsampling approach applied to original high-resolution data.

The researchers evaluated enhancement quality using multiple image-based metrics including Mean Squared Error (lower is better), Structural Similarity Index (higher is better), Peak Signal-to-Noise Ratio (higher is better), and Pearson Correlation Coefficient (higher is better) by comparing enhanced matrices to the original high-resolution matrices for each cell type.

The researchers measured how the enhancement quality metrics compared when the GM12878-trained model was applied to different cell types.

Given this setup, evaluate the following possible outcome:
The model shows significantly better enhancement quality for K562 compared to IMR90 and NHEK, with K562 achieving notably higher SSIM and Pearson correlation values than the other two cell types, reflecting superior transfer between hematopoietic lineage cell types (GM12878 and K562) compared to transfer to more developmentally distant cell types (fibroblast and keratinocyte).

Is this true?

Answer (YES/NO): NO